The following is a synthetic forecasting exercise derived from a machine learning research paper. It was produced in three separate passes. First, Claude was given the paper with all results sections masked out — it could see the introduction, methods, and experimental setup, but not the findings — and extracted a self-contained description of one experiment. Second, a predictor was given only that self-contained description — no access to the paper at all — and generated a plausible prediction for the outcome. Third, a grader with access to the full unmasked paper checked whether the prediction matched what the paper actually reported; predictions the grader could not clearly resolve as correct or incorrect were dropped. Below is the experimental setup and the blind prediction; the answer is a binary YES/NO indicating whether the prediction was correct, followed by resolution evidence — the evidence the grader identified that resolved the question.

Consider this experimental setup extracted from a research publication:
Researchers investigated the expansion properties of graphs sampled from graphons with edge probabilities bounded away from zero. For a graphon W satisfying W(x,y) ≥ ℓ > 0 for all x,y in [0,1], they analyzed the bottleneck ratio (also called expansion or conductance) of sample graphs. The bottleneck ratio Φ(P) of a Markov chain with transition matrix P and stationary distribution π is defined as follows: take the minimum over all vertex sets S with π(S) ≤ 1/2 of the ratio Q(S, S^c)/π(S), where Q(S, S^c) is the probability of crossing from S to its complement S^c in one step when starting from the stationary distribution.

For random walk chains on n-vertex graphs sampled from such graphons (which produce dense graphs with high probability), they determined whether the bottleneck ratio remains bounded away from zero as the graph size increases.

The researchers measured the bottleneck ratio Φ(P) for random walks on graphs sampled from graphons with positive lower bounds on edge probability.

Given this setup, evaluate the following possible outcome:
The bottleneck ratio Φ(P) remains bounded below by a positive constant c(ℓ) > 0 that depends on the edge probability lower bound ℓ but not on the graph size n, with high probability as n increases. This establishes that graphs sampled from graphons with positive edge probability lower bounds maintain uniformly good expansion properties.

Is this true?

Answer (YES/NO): YES